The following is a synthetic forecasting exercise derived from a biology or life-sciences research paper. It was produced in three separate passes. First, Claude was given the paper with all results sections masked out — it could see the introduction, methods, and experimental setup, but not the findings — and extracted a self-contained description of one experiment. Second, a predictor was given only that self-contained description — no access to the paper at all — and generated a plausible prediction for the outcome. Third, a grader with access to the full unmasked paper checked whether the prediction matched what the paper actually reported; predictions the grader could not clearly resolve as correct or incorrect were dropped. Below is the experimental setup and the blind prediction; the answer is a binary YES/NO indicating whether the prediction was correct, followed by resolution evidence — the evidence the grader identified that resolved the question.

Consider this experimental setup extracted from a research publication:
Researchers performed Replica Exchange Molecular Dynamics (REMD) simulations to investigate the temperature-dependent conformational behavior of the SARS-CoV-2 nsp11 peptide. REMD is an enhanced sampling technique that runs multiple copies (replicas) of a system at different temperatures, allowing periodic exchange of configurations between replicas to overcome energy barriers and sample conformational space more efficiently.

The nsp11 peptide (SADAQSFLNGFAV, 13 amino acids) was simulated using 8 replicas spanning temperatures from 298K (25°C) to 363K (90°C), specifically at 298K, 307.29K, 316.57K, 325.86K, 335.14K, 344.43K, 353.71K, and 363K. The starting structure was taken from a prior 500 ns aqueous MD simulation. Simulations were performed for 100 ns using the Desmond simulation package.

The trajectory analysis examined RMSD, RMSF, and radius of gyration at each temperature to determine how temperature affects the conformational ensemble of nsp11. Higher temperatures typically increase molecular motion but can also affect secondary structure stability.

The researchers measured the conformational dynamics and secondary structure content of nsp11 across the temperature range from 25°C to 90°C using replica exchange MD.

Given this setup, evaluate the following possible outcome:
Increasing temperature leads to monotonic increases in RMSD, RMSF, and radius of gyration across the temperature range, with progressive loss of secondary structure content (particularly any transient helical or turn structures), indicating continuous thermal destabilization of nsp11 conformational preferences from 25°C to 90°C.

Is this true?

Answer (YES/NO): NO